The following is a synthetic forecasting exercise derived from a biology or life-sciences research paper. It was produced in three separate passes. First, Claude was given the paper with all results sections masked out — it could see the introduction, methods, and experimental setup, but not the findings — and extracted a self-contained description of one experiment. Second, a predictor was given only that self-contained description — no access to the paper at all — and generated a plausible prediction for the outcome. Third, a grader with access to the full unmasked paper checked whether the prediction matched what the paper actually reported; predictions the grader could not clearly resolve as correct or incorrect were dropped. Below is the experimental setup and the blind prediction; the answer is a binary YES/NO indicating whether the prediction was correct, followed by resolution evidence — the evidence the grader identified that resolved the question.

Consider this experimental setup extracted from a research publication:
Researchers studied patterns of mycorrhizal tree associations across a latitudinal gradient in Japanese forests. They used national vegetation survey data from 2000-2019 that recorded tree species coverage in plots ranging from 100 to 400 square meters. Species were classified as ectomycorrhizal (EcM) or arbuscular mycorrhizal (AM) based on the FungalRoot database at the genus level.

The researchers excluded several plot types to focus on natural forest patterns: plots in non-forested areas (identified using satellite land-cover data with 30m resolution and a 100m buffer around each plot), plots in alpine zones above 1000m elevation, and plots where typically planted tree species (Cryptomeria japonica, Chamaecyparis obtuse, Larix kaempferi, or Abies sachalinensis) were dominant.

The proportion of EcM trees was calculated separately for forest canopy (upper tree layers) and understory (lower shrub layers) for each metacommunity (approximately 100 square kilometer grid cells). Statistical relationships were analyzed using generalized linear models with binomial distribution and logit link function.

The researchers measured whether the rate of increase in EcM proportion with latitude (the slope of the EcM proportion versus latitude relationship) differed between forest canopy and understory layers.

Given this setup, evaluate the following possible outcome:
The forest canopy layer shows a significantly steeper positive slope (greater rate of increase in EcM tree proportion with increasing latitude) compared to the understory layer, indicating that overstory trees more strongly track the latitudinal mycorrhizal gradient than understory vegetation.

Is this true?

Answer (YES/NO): NO